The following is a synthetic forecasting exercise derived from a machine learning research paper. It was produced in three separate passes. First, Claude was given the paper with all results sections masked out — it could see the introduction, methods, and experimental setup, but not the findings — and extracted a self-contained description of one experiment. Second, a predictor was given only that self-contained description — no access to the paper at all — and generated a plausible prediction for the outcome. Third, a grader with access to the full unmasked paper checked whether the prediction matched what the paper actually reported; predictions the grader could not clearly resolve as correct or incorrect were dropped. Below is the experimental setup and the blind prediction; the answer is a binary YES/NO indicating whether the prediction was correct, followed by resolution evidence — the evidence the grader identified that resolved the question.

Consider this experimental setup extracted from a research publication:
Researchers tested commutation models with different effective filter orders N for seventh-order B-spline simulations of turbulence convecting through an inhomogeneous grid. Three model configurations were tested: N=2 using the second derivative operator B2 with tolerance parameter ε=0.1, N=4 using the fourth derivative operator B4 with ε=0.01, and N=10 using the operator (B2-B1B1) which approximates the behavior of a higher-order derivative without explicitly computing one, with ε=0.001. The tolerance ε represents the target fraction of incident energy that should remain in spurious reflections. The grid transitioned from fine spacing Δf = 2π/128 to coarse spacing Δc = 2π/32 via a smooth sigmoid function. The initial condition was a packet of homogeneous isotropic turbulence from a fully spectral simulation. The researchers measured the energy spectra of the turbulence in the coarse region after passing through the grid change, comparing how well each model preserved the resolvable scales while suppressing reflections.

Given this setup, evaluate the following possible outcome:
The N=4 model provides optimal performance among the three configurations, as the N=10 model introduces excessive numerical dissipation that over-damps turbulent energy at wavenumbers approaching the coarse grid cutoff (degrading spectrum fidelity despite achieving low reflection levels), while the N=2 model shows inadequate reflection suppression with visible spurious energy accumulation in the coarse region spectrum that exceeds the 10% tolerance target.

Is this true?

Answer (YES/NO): NO